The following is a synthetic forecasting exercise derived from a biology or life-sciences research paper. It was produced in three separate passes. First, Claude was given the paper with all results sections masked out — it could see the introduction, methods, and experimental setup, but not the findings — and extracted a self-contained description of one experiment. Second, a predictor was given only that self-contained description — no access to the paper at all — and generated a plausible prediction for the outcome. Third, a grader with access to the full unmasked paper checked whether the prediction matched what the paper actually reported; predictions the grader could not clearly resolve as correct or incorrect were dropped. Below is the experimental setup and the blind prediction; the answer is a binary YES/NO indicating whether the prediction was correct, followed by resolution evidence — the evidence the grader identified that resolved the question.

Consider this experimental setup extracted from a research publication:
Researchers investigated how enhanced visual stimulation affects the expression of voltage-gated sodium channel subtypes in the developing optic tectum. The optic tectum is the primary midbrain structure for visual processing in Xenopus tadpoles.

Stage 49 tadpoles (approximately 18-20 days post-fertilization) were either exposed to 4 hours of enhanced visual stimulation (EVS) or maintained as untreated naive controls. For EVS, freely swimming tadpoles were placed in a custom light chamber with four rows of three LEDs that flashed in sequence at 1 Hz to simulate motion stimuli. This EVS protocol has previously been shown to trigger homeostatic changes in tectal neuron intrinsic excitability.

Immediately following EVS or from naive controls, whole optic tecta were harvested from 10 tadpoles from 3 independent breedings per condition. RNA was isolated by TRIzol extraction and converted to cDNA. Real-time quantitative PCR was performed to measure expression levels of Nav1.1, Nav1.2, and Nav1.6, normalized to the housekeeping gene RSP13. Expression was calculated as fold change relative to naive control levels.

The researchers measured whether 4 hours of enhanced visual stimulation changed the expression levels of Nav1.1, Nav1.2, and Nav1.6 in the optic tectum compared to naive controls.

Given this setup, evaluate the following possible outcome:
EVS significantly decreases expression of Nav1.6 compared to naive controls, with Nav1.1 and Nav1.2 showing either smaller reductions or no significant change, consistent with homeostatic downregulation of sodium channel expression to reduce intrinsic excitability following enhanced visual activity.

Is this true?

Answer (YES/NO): NO